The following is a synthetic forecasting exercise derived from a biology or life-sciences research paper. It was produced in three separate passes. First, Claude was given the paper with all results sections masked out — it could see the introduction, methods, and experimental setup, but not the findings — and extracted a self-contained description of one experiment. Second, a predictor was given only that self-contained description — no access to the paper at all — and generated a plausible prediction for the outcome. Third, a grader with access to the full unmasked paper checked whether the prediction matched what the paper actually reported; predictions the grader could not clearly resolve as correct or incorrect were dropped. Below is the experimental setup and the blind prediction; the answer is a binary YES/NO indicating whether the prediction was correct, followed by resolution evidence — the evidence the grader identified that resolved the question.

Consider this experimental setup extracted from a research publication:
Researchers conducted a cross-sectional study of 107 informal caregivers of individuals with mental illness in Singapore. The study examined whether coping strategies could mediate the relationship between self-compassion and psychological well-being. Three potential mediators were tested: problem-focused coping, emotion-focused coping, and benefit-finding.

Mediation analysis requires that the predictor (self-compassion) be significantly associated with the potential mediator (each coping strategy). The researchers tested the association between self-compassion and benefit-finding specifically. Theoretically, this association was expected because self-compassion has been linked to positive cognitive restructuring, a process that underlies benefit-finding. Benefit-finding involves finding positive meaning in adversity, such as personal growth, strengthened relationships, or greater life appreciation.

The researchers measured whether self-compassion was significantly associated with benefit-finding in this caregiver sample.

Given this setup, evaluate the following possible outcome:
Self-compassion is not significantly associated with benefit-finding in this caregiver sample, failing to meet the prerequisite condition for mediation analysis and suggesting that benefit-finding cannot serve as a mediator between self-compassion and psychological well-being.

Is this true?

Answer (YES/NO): YES